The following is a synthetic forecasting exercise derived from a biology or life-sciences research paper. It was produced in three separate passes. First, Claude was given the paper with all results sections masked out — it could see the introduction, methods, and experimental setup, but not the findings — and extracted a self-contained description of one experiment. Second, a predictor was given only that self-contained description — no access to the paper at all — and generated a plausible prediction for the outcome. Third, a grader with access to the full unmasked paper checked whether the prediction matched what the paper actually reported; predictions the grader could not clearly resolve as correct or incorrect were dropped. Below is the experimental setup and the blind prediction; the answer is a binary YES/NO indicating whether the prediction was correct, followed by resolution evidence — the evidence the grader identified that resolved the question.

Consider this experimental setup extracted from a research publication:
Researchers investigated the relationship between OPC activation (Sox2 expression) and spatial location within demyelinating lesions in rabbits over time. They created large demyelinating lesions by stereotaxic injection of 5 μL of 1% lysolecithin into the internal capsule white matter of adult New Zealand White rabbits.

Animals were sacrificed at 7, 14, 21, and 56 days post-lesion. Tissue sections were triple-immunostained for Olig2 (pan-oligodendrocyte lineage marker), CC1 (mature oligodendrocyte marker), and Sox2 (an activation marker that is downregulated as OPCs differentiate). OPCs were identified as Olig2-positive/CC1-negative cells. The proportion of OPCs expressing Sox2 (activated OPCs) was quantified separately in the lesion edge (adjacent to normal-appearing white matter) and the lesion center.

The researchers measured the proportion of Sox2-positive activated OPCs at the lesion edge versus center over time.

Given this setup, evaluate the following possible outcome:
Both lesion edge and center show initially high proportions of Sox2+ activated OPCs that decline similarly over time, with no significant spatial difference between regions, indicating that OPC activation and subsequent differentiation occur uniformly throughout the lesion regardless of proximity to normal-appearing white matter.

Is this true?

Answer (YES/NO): NO